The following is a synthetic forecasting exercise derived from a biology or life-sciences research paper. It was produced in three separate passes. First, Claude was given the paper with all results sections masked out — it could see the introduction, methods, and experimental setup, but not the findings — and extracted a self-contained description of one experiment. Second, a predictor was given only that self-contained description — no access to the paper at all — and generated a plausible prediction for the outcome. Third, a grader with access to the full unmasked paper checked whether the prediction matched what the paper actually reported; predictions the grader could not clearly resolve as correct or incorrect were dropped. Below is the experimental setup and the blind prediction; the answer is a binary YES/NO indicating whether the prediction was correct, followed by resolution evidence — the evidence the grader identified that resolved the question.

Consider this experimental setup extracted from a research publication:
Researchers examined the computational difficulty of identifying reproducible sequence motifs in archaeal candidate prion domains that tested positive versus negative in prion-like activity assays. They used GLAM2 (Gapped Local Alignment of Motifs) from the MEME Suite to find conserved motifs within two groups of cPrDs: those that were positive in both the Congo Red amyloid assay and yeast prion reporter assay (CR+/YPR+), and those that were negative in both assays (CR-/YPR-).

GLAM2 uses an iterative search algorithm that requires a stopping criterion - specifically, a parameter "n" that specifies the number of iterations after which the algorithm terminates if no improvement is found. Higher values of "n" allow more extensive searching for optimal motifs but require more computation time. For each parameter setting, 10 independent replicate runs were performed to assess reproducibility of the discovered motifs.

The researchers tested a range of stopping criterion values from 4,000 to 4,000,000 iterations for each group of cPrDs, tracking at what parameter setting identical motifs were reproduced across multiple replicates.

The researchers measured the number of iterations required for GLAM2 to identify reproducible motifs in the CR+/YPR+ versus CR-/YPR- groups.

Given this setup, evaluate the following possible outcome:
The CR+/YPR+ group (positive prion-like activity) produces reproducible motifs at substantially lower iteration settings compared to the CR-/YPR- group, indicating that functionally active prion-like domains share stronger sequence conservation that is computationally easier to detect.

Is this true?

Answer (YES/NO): NO